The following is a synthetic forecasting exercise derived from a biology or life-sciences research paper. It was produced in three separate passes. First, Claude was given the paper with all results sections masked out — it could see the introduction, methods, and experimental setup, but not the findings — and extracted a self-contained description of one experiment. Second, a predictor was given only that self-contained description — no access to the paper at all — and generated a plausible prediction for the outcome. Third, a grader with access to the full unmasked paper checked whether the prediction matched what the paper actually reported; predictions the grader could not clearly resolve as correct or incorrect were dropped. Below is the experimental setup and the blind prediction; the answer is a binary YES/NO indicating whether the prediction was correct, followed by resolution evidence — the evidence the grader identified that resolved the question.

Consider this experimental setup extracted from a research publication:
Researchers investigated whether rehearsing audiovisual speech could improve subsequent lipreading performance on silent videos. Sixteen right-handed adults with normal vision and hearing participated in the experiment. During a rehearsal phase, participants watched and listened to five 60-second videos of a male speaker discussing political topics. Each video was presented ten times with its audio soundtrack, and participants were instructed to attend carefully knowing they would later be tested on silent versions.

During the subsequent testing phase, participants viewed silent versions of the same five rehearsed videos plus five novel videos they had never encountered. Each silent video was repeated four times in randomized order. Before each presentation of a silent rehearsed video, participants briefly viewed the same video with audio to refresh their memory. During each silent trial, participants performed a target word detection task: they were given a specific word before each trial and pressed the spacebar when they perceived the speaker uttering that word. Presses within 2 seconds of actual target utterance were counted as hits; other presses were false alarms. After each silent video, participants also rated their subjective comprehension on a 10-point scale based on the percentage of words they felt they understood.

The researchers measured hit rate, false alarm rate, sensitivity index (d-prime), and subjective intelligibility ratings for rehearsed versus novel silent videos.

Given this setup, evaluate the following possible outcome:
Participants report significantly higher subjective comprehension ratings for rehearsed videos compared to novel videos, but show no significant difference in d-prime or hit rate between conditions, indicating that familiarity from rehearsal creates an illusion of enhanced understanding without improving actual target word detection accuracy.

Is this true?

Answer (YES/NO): NO